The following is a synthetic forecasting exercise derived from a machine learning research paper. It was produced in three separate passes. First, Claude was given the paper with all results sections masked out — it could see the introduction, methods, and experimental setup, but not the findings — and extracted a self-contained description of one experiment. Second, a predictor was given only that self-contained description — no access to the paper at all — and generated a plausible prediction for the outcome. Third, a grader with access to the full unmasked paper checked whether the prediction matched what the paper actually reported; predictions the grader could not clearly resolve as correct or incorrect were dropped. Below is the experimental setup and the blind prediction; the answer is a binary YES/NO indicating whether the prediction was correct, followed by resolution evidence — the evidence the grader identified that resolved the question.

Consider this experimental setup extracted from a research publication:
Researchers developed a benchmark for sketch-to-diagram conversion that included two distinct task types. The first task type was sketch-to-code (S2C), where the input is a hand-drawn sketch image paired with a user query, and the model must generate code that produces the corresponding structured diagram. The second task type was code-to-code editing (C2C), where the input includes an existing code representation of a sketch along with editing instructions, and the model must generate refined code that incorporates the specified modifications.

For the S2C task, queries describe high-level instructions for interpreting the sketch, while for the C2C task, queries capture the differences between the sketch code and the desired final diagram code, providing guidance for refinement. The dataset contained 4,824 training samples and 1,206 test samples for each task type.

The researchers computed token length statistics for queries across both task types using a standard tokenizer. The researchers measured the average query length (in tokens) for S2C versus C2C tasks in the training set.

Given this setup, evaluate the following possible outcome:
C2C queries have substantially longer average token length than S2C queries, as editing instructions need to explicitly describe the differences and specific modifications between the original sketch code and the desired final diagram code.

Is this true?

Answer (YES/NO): YES